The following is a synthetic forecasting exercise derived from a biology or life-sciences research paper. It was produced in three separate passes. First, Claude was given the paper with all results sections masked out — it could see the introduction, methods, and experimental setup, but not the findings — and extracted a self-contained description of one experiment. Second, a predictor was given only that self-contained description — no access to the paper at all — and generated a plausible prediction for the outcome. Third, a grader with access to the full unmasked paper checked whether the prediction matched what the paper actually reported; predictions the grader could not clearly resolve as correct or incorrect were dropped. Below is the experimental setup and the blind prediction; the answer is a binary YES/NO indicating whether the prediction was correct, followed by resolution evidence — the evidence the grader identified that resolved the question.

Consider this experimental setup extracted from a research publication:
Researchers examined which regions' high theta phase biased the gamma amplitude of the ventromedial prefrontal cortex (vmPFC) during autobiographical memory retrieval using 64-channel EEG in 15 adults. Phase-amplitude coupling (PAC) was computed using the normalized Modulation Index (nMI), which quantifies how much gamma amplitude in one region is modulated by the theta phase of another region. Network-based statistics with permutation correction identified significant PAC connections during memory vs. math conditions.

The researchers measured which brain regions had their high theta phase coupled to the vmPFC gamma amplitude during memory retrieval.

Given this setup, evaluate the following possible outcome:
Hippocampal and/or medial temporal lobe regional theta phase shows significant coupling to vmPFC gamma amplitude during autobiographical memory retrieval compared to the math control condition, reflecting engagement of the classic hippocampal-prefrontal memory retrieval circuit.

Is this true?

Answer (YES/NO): YES